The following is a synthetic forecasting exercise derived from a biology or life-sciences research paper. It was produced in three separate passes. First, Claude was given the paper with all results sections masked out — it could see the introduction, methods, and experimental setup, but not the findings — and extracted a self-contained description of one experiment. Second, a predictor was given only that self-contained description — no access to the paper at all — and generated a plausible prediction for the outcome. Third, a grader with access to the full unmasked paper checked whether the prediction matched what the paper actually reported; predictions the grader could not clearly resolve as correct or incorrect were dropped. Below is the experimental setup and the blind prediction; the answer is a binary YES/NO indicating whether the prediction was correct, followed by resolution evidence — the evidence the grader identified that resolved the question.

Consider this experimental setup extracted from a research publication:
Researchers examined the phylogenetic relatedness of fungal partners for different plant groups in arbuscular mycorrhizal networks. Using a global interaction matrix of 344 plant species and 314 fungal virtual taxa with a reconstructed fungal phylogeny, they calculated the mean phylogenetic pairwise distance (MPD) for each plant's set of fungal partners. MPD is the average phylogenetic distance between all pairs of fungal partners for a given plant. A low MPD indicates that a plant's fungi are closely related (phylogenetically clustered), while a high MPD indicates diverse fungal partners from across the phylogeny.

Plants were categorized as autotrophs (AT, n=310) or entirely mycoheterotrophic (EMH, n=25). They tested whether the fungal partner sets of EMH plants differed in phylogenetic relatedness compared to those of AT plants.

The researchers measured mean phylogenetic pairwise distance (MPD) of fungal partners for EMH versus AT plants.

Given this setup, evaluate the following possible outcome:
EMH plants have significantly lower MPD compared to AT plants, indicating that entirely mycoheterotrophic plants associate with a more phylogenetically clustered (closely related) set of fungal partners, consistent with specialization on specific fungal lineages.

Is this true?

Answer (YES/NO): YES